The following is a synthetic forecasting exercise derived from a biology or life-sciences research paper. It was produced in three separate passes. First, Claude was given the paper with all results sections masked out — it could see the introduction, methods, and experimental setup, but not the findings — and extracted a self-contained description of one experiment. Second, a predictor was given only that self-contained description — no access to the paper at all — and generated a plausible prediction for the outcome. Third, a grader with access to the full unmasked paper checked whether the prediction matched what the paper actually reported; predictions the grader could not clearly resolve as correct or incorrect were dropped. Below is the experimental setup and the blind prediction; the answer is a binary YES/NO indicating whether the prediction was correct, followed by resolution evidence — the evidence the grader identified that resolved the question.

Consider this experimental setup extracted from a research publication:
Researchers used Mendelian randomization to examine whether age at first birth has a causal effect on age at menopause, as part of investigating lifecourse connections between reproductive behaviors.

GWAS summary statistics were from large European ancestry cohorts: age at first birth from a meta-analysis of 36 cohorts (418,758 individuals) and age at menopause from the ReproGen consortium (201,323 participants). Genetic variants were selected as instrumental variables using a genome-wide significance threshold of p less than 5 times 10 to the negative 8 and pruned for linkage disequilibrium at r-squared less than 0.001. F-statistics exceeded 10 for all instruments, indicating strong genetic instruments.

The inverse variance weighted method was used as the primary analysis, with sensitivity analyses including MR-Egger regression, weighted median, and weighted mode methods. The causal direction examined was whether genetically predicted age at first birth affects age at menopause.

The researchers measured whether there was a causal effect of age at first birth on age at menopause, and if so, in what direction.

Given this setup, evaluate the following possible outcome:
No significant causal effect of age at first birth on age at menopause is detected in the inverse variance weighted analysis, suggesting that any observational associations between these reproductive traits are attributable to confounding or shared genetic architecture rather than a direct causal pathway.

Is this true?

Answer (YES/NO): NO